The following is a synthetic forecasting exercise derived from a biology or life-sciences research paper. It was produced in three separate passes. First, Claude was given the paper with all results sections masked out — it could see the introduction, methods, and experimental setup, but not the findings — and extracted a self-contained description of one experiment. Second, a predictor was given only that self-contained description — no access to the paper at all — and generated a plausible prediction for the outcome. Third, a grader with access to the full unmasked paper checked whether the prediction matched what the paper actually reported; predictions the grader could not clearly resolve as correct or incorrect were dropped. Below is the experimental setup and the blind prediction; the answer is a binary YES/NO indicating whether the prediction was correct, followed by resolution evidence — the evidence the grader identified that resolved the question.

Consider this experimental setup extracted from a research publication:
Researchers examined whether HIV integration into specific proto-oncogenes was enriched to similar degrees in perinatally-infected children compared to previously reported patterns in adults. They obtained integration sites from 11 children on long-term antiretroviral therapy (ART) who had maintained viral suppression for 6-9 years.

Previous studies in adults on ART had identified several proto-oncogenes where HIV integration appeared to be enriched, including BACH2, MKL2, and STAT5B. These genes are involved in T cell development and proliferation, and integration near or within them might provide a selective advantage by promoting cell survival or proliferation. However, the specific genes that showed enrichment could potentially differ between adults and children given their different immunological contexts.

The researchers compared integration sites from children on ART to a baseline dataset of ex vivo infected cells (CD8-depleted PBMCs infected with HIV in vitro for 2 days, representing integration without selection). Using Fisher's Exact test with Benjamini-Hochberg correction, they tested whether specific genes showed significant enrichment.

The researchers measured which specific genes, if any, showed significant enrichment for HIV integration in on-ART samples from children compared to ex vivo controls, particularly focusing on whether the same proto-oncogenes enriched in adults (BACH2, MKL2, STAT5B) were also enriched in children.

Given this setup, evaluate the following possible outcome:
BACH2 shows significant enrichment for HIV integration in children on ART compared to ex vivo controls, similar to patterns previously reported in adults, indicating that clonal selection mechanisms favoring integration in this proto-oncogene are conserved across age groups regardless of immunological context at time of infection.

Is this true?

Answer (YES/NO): YES